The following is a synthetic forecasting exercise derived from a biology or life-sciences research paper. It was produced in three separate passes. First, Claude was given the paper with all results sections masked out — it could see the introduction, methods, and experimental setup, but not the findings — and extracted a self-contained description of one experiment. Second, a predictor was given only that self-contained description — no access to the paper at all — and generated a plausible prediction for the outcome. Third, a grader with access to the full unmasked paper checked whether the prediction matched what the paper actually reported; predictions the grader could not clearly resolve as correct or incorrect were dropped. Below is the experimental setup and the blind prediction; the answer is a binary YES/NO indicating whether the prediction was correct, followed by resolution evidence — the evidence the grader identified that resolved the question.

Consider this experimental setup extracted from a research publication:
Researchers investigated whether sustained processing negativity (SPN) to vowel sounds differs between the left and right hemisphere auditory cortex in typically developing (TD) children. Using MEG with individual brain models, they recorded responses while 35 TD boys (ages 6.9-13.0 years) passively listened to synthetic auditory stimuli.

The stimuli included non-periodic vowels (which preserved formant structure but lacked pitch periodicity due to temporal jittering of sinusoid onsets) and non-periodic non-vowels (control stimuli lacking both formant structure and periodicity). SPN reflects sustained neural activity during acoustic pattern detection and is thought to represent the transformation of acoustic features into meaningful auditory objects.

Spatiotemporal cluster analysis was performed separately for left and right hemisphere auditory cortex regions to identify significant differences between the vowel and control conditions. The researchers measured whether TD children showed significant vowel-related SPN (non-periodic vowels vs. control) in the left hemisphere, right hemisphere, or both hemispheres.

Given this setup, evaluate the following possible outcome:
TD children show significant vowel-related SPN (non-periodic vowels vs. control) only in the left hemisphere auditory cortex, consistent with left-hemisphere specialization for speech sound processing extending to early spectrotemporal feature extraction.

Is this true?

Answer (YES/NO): NO